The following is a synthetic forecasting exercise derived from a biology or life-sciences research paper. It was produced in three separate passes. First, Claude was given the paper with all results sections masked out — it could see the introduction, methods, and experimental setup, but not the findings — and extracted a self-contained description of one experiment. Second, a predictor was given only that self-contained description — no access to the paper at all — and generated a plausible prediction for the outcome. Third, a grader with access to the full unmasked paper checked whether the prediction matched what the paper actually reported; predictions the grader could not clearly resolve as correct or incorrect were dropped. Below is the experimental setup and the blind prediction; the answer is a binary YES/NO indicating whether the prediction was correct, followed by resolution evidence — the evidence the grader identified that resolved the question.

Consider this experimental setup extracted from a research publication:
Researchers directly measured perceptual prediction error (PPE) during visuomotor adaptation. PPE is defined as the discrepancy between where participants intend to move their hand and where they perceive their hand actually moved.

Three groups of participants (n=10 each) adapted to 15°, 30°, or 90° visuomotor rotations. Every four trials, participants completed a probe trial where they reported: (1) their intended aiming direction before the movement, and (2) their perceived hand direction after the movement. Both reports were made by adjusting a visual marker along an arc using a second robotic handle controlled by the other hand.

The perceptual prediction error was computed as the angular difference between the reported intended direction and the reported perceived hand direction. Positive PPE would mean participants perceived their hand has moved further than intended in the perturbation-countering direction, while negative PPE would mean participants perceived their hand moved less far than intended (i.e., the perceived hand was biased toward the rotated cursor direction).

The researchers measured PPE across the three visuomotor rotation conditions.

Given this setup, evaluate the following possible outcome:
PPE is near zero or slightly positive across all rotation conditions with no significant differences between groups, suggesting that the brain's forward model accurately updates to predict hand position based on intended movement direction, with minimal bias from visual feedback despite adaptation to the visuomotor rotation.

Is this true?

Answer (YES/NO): NO